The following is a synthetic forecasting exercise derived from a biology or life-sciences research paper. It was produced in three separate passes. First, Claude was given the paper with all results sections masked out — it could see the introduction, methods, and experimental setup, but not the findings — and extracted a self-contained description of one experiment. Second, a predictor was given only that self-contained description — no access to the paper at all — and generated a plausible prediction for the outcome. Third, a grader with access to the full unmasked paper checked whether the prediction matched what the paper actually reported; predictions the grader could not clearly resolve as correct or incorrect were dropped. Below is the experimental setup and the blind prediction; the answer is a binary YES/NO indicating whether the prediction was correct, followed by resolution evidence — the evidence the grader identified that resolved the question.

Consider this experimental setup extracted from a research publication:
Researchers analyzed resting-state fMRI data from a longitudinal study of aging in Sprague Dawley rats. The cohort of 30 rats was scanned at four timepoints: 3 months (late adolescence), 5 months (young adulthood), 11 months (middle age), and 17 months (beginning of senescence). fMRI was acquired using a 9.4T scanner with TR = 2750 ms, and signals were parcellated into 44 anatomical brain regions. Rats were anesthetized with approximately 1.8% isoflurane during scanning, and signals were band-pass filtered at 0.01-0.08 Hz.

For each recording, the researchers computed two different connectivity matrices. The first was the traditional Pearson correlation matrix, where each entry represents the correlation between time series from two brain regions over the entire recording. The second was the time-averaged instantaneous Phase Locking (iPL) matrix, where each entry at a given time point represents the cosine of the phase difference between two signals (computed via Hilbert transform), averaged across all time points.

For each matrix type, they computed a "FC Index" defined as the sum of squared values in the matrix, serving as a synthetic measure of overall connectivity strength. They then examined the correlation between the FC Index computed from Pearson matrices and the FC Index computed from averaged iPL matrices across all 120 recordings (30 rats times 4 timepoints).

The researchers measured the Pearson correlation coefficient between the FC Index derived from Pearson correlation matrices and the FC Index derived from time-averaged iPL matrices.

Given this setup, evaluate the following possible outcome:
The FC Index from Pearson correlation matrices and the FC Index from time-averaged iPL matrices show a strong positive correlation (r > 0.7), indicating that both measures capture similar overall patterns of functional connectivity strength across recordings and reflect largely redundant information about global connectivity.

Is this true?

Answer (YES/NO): YES